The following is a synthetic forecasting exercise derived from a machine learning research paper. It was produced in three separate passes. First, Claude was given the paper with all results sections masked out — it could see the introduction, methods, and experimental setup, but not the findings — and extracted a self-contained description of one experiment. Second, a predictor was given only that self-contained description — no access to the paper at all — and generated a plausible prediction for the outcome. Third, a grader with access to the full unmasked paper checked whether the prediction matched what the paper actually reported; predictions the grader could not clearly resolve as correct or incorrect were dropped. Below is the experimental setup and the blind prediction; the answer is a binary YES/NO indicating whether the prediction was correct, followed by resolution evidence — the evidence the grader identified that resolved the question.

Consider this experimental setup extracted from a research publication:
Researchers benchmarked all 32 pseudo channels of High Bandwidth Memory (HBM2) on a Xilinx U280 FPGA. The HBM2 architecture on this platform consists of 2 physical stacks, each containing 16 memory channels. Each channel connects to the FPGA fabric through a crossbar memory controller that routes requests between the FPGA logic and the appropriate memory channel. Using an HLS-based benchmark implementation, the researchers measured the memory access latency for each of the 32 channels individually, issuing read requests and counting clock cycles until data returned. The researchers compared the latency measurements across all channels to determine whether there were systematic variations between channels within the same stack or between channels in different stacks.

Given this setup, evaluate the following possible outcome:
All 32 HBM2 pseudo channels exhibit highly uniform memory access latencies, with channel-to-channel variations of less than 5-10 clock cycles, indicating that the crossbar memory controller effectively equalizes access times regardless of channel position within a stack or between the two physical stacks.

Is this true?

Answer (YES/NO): NO